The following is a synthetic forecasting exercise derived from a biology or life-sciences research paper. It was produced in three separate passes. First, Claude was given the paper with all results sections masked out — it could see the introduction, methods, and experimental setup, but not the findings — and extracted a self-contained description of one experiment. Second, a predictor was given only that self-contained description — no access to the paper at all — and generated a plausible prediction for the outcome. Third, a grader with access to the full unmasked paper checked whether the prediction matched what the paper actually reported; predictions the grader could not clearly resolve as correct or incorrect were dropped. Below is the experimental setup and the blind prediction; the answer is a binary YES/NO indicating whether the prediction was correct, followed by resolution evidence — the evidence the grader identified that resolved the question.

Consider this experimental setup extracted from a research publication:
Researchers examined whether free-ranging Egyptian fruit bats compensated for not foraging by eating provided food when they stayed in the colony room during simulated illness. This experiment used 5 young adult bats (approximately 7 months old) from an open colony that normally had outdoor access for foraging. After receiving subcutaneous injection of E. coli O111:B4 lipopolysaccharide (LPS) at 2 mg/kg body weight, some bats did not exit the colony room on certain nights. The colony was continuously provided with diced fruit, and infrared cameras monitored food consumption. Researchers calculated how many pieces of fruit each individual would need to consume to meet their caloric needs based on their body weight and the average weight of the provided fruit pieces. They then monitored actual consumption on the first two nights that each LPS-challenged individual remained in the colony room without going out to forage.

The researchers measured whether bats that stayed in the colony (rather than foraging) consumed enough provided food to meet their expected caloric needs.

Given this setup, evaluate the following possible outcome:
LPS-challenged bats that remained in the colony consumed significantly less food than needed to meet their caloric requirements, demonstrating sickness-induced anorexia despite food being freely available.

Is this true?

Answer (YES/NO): YES